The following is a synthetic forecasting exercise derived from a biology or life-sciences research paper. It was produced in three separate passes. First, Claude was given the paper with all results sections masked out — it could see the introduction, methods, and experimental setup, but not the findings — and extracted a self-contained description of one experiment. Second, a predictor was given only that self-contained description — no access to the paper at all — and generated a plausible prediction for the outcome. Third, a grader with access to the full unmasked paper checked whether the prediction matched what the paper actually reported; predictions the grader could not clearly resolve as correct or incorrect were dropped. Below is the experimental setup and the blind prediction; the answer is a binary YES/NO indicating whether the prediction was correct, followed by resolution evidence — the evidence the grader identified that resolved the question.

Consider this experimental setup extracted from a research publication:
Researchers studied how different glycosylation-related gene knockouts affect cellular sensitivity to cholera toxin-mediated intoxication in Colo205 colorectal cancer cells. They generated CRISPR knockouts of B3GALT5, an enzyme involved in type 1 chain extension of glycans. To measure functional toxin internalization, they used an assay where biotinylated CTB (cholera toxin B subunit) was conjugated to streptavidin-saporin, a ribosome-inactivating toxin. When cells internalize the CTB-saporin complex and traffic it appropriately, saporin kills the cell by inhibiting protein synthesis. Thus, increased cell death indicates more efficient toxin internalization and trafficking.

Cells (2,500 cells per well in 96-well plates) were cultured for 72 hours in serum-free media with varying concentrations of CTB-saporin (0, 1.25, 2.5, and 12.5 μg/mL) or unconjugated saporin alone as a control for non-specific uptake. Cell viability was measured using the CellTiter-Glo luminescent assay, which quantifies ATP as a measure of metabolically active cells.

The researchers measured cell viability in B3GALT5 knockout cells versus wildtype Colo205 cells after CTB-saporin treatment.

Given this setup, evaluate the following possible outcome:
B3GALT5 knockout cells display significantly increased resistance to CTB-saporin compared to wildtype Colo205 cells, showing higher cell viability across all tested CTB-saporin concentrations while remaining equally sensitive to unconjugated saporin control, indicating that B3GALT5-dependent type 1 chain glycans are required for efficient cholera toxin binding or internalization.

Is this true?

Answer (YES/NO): NO